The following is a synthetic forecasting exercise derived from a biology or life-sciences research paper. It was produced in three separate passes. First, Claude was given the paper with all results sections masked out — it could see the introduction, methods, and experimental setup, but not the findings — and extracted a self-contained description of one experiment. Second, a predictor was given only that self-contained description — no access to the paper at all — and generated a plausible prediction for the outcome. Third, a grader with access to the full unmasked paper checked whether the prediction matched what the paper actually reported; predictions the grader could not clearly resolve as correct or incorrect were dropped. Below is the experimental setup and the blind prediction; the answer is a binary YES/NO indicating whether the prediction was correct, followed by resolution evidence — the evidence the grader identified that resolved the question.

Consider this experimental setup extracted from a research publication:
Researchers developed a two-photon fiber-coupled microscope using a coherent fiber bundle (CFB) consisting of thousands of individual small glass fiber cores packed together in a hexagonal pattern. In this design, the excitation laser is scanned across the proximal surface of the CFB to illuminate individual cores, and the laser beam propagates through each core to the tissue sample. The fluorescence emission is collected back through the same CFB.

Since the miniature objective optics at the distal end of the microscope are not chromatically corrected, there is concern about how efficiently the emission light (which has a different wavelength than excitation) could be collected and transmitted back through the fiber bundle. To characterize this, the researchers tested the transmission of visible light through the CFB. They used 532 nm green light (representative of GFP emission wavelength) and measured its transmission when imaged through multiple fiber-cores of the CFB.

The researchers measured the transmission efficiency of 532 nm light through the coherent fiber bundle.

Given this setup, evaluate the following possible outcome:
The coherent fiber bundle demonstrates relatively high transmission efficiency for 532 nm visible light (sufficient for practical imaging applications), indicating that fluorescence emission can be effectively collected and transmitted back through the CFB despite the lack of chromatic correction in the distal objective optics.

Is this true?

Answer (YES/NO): YES